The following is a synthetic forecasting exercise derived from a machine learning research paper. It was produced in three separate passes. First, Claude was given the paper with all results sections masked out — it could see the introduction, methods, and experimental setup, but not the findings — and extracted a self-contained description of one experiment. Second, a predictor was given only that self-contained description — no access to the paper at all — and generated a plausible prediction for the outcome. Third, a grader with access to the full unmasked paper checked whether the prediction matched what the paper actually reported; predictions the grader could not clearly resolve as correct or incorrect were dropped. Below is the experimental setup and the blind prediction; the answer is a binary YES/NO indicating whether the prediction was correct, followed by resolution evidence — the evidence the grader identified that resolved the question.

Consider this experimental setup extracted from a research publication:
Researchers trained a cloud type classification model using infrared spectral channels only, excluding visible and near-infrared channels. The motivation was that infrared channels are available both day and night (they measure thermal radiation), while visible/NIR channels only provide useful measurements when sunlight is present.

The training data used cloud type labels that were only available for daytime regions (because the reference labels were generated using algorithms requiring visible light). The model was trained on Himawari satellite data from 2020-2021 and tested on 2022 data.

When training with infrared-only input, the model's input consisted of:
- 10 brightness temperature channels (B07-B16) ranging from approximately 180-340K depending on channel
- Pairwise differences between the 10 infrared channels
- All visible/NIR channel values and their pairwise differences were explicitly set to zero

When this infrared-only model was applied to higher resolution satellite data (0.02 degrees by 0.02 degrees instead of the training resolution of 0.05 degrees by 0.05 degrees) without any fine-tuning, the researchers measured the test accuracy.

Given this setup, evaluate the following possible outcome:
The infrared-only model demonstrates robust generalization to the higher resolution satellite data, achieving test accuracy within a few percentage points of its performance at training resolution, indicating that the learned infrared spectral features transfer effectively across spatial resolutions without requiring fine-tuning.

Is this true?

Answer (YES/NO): NO